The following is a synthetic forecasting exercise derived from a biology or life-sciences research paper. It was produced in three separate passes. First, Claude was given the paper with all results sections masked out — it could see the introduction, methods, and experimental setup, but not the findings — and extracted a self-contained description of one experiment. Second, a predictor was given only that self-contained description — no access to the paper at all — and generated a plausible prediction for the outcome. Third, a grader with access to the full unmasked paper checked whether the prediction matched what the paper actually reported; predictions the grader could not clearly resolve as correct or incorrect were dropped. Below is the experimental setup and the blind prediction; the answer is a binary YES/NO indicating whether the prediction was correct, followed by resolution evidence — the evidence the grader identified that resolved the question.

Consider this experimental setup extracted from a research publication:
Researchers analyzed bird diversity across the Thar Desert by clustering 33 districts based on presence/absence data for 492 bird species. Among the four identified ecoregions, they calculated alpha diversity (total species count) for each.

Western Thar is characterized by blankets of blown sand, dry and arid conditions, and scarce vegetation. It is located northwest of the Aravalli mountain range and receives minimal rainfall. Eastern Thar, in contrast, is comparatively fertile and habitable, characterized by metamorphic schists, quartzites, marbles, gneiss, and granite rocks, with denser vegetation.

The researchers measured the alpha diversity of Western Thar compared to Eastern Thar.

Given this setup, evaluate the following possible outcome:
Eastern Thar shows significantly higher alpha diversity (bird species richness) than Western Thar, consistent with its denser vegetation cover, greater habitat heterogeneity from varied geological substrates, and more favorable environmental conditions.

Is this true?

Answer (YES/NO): YES